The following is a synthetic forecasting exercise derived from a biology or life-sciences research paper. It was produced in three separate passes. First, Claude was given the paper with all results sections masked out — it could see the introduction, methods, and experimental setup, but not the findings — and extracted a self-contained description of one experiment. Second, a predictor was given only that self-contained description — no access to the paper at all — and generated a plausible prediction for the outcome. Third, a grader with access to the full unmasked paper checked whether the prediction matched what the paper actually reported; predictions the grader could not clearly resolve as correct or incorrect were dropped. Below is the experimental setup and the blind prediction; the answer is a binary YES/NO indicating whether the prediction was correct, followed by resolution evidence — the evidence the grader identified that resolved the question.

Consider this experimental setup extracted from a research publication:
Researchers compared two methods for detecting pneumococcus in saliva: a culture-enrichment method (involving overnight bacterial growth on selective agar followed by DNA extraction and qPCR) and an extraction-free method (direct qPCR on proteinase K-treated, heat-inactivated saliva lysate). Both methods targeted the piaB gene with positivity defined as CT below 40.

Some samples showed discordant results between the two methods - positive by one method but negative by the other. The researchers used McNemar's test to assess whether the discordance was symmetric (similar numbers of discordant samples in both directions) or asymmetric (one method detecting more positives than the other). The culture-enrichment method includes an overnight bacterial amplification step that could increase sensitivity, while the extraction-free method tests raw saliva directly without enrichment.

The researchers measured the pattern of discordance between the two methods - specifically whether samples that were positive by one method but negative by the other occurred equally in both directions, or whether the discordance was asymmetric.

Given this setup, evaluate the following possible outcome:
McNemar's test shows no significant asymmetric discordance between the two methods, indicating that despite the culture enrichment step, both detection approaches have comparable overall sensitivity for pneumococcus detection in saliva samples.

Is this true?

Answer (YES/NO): YES